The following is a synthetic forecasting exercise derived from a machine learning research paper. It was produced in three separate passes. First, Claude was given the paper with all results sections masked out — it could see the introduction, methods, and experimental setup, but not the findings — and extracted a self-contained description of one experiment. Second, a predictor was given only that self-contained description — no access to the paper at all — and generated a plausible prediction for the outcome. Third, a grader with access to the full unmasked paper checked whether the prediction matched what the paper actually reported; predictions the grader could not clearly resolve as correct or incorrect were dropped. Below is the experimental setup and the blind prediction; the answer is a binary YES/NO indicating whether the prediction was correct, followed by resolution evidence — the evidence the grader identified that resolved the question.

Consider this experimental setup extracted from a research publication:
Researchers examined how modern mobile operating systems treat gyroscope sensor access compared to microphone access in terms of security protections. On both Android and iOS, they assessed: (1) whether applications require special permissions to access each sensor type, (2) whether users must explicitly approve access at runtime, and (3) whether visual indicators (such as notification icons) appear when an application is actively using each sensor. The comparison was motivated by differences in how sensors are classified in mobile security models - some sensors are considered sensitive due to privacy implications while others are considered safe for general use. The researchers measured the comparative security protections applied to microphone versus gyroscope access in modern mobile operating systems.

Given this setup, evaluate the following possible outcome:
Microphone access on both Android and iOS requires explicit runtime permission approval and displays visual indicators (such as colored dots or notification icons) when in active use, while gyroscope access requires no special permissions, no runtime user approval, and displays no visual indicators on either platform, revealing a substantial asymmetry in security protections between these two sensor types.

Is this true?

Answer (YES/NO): YES